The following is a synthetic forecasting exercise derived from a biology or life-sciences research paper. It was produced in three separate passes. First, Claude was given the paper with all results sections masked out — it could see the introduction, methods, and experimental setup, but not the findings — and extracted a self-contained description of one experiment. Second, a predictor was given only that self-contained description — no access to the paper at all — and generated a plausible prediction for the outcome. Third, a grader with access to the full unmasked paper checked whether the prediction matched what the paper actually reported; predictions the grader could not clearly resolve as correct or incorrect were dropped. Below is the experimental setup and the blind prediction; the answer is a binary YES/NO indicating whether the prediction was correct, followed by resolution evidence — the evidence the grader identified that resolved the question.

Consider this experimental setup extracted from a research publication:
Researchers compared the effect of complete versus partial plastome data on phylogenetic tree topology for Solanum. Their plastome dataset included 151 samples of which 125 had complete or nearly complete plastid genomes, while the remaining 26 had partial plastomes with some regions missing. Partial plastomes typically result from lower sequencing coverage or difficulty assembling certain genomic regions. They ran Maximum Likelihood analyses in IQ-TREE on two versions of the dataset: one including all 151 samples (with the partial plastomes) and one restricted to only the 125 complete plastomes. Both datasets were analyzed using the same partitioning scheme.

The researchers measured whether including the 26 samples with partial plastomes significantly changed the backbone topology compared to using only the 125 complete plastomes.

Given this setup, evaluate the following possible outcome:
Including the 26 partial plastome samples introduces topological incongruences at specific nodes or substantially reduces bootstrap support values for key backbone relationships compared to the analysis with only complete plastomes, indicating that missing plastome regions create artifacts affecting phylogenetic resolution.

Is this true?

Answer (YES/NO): NO